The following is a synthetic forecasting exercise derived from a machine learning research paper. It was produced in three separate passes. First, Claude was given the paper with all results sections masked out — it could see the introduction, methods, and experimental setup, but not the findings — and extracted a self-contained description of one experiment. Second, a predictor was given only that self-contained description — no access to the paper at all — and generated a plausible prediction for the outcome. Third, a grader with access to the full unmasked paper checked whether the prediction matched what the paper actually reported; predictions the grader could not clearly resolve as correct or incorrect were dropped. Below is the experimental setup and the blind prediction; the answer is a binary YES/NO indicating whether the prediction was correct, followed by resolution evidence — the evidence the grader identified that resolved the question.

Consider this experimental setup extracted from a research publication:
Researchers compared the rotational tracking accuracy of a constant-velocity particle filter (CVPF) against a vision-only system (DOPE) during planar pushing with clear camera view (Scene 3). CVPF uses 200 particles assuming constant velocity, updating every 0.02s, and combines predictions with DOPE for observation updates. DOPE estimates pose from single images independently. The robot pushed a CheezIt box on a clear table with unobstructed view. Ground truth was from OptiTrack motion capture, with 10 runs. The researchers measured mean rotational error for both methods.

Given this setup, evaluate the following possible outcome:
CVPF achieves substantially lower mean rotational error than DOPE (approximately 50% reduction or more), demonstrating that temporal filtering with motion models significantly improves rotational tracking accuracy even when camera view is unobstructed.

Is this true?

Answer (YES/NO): NO